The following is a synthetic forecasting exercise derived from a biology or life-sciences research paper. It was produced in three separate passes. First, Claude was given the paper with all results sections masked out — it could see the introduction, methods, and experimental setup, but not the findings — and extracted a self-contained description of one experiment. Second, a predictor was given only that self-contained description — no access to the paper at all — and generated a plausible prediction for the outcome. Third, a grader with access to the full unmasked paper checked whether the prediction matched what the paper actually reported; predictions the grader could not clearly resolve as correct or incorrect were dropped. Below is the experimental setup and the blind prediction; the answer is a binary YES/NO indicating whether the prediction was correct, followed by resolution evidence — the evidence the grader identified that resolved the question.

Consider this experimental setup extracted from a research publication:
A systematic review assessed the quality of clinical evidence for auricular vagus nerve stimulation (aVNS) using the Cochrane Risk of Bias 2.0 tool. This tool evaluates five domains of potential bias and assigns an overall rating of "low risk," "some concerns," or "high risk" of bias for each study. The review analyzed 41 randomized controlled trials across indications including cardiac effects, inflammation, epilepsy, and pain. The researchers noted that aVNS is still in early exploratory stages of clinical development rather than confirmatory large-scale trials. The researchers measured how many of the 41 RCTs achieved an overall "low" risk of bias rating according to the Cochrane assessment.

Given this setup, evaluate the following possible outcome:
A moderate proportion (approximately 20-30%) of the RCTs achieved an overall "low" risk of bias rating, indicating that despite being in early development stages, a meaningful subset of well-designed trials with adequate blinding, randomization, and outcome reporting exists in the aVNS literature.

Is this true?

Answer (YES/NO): NO